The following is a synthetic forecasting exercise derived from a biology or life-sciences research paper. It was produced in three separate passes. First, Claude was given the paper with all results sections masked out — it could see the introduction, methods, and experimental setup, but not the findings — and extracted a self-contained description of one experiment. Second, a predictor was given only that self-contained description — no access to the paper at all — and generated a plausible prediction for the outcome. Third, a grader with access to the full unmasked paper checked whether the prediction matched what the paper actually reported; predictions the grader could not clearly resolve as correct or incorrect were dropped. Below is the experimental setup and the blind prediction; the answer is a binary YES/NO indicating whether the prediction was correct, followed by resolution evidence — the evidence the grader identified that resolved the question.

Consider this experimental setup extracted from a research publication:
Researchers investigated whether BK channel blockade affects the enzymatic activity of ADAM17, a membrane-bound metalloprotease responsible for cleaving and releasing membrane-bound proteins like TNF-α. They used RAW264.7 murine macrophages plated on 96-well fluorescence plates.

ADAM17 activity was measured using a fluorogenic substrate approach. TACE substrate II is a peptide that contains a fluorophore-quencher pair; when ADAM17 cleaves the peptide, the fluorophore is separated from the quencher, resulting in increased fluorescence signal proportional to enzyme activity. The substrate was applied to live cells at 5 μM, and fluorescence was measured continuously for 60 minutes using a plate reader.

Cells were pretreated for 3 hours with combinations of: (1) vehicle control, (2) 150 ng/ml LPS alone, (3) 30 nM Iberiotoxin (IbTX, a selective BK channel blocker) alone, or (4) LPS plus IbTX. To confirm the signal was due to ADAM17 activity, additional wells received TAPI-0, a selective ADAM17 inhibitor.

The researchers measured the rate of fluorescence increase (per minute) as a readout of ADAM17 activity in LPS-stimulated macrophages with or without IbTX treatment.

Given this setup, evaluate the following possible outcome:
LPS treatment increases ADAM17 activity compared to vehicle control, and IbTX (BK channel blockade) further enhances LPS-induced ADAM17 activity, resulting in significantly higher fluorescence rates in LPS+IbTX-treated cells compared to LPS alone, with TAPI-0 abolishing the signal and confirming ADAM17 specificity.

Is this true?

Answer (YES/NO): YES